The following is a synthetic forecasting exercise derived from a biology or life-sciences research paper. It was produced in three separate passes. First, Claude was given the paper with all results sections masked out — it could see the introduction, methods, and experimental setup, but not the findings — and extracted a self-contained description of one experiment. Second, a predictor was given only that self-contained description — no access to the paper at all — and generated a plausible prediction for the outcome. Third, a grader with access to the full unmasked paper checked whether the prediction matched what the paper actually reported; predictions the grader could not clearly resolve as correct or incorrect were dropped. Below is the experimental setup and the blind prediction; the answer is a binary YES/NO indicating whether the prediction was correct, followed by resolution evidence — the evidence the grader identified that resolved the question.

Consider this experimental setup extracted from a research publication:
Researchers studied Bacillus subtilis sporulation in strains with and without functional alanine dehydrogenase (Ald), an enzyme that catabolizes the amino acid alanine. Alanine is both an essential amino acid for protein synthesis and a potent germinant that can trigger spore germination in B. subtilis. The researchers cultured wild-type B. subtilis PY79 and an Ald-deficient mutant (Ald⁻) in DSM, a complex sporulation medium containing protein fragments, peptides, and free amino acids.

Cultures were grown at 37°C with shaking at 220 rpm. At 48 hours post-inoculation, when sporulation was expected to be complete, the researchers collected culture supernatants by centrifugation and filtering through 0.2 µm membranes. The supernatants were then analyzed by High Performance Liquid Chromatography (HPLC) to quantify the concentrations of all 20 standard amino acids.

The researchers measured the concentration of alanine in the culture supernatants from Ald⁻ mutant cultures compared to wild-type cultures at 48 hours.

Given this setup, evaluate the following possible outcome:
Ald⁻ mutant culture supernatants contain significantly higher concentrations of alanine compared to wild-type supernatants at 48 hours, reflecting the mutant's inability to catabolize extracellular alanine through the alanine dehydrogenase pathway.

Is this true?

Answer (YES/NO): YES